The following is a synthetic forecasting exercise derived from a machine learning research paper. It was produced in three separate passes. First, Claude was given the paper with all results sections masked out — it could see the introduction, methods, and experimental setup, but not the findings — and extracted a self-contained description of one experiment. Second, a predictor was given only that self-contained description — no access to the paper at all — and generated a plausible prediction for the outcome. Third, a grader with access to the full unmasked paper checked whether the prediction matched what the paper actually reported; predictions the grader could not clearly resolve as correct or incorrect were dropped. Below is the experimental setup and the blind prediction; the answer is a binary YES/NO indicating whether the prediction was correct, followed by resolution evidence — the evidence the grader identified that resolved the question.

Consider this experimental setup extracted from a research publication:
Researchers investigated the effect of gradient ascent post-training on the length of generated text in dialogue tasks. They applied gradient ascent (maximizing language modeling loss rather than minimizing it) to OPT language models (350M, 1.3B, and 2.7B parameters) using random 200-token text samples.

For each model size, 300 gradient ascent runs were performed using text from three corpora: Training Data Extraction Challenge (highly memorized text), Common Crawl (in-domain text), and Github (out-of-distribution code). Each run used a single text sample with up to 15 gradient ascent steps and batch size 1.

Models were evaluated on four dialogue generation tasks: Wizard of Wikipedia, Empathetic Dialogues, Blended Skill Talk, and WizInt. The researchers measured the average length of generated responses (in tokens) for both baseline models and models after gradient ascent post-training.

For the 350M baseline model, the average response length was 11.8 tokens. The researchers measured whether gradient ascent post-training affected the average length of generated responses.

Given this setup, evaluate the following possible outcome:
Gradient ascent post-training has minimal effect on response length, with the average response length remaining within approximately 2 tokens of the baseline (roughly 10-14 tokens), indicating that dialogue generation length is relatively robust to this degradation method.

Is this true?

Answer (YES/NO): NO